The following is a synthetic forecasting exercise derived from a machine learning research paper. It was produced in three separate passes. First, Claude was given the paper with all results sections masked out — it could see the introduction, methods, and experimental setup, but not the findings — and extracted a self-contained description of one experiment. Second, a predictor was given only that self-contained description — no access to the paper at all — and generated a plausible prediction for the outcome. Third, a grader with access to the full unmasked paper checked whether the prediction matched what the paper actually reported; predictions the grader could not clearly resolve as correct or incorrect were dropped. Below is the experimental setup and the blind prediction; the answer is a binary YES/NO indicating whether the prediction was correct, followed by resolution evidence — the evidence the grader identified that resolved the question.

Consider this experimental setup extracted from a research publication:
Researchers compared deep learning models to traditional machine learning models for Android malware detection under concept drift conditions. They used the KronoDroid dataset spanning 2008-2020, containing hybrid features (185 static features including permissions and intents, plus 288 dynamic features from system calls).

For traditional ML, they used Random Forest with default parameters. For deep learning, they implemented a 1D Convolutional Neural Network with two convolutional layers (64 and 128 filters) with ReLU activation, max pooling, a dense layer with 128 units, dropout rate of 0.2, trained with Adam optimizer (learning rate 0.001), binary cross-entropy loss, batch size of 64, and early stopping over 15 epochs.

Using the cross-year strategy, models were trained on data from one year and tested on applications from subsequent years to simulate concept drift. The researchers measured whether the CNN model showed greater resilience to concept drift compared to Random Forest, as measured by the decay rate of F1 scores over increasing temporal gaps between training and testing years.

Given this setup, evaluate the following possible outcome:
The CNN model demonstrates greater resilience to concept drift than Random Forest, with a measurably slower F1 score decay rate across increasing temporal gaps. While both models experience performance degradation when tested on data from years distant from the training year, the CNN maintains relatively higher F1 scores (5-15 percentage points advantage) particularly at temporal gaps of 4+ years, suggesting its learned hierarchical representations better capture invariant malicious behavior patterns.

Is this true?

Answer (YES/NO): NO